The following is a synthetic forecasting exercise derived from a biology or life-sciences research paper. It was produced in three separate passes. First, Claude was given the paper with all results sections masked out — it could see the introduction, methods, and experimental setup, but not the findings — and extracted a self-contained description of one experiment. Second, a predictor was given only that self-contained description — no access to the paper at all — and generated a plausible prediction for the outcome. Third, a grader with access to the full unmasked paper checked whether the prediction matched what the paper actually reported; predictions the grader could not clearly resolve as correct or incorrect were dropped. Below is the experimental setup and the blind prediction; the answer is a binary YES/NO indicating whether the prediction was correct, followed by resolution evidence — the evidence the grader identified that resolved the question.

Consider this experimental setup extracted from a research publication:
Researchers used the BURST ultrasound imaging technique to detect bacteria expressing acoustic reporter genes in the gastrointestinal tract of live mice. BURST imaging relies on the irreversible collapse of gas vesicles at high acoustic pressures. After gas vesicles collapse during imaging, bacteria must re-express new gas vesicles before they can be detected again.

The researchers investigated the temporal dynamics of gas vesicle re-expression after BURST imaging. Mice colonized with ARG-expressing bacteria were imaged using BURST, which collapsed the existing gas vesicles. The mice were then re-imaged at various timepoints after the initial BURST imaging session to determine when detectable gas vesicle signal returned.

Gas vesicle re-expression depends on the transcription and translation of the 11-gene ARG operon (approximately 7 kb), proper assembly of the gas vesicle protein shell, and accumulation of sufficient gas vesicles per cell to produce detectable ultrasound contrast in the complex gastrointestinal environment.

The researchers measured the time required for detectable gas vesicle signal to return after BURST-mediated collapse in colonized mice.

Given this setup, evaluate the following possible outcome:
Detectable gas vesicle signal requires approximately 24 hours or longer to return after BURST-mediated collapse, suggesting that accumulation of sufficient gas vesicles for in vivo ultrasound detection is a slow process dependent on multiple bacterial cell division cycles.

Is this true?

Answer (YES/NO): YES